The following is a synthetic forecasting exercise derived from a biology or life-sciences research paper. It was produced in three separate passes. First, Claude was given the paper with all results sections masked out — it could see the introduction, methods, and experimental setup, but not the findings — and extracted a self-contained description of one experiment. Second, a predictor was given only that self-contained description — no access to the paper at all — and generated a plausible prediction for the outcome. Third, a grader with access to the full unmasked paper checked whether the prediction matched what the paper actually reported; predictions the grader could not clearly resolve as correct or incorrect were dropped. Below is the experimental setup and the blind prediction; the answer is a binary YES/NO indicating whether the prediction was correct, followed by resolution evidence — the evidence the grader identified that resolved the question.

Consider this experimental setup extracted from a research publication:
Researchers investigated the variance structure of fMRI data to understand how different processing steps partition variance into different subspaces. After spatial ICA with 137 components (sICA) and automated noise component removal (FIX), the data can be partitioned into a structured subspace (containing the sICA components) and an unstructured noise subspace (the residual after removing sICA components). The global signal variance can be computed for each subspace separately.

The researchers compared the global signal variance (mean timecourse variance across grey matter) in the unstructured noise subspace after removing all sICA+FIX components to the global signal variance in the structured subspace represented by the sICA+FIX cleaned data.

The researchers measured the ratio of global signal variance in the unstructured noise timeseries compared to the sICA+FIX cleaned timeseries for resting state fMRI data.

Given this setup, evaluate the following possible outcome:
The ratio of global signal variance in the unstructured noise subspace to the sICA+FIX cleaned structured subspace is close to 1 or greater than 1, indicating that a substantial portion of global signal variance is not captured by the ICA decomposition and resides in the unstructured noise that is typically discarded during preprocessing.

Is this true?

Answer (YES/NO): NO